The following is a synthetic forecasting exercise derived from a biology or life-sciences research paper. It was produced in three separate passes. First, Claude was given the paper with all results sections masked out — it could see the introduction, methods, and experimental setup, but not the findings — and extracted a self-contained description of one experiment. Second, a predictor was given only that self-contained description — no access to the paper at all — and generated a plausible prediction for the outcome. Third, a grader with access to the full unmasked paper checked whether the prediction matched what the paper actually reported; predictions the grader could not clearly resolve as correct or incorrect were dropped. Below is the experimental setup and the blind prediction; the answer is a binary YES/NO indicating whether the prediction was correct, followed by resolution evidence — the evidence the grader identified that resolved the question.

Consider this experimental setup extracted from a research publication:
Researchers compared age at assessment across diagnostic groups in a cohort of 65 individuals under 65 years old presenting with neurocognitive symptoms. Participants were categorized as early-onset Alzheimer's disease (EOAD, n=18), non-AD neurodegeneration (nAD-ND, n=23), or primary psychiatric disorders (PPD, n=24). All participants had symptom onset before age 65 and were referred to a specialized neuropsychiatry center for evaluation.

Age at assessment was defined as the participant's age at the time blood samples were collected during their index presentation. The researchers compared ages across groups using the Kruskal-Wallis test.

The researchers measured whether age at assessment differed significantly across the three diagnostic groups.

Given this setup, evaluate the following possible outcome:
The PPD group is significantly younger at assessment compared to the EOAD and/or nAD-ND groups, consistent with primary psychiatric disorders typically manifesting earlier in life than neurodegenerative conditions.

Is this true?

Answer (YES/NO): NO